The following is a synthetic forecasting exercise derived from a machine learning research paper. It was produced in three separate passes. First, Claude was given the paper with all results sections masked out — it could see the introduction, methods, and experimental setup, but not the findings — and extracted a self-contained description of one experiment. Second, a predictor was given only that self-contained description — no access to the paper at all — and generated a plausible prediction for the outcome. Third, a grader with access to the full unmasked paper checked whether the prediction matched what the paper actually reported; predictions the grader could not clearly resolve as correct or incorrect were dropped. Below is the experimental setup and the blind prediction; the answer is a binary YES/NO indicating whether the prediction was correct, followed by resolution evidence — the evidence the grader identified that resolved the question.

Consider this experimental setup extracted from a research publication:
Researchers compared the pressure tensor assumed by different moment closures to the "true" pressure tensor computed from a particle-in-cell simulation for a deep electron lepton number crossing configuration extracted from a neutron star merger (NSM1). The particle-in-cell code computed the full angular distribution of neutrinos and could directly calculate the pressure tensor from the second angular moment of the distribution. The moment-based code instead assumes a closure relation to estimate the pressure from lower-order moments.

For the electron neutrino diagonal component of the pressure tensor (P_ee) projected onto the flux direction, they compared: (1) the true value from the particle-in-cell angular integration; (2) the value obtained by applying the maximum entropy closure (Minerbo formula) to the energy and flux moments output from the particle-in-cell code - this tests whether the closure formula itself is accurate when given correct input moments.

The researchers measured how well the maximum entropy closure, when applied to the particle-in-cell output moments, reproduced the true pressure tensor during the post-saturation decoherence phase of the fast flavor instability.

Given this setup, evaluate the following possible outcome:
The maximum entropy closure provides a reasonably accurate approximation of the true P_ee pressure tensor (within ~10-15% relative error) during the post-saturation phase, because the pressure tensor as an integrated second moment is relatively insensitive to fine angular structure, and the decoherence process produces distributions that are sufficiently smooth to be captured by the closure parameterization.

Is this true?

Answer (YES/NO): NO